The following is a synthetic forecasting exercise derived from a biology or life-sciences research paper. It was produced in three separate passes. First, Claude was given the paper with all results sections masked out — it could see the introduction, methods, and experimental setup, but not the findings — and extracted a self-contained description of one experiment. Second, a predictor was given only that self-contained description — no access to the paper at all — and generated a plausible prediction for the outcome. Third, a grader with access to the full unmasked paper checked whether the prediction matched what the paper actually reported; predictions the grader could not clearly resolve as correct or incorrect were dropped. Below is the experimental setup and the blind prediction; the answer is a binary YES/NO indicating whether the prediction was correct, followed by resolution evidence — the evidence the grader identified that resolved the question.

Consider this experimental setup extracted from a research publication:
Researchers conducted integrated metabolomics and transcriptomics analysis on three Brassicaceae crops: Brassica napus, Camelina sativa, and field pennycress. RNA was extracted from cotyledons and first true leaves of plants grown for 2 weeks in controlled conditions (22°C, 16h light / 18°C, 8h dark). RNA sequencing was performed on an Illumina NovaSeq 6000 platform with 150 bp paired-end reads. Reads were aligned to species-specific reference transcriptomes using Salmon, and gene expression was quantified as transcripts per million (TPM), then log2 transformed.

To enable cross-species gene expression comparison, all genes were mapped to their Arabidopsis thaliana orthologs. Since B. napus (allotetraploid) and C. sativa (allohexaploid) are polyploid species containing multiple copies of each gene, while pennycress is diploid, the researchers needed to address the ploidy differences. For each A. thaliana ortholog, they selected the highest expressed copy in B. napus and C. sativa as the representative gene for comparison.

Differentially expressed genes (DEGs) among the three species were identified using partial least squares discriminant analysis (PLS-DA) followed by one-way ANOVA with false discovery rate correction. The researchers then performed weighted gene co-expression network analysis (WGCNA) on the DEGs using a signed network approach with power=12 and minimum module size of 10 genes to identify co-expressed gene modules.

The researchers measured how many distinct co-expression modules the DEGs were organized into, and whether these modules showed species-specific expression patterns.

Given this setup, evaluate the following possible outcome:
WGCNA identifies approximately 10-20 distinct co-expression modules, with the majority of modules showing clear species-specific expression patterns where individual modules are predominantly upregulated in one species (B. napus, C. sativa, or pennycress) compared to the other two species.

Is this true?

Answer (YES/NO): NO